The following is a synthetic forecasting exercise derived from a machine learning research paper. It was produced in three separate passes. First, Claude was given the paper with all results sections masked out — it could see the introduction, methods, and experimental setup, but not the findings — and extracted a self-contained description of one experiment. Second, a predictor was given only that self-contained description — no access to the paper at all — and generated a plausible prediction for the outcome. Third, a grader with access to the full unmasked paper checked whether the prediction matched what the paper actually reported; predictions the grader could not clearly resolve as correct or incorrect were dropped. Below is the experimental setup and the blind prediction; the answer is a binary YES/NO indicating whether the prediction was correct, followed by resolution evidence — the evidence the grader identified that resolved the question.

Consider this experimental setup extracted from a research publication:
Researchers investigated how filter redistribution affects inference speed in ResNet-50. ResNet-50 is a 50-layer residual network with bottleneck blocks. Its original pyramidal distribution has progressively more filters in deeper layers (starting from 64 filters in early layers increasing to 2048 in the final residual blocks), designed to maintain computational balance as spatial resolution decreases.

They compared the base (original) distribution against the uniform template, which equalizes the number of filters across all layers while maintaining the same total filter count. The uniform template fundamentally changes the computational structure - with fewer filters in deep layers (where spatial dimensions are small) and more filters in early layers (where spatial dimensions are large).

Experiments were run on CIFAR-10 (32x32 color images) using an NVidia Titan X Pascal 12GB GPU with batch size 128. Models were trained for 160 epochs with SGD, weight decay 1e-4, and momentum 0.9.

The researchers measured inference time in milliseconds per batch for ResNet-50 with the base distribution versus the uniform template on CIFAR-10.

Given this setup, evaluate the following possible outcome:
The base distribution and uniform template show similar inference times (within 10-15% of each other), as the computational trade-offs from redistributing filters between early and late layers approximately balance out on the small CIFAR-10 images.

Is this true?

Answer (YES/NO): NO